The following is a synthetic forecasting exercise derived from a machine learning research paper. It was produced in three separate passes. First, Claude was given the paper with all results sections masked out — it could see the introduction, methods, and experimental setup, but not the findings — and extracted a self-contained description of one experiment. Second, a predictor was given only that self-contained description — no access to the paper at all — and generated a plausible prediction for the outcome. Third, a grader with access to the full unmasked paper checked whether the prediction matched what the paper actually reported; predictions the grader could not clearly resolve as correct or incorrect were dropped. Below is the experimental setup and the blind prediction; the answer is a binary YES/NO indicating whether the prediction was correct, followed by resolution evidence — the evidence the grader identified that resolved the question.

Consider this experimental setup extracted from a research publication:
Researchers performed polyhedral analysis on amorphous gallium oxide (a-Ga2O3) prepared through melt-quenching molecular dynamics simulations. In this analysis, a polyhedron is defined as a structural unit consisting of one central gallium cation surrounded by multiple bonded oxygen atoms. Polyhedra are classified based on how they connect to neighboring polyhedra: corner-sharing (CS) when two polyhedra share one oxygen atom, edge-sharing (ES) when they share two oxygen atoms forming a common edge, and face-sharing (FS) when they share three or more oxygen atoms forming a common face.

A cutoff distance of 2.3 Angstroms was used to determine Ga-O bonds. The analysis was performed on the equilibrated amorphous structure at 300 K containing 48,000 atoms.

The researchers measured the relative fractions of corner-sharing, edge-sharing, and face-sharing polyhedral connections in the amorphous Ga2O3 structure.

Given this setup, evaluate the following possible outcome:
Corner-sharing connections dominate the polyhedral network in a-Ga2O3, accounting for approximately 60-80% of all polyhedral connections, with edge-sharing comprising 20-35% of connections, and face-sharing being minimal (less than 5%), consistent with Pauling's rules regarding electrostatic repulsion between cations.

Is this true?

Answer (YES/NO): NO